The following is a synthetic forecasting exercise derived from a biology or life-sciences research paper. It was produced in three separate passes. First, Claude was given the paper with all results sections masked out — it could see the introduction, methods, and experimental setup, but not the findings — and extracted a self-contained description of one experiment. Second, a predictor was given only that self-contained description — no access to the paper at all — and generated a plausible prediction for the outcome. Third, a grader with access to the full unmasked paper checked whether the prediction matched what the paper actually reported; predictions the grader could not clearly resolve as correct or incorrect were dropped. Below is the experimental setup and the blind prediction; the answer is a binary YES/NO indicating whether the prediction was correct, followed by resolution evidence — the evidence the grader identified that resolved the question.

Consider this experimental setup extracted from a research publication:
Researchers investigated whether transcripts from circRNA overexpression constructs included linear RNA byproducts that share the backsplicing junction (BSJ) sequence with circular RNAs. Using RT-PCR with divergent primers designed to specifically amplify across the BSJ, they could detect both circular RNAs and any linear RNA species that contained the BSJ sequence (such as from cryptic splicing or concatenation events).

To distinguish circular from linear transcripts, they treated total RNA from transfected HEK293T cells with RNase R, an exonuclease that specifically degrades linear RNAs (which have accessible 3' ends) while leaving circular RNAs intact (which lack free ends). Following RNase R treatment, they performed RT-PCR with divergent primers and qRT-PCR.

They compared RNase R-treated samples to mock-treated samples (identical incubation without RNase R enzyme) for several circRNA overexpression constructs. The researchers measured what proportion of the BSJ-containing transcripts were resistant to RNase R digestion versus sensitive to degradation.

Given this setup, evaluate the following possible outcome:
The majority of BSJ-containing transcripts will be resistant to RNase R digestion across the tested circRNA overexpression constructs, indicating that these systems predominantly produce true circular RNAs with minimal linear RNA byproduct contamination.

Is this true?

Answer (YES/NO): NO